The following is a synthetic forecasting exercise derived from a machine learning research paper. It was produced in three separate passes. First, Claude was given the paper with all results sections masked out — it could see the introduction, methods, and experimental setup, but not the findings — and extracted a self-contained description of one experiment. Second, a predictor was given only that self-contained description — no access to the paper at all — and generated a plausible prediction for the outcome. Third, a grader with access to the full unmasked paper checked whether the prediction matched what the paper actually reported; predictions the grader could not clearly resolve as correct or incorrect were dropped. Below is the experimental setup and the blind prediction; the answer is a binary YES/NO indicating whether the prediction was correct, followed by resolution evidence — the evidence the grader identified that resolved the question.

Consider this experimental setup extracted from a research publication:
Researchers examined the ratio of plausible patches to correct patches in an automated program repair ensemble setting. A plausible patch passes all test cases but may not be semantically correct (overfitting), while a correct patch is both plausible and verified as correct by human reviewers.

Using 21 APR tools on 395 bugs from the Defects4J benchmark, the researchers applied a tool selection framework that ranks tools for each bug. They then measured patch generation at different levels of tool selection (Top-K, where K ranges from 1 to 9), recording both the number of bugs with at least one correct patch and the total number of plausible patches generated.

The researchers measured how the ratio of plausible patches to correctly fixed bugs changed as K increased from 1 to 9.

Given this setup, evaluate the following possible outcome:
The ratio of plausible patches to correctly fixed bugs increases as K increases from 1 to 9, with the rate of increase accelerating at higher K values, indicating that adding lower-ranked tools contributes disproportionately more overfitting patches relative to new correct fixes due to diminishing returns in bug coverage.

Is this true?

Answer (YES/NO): NO